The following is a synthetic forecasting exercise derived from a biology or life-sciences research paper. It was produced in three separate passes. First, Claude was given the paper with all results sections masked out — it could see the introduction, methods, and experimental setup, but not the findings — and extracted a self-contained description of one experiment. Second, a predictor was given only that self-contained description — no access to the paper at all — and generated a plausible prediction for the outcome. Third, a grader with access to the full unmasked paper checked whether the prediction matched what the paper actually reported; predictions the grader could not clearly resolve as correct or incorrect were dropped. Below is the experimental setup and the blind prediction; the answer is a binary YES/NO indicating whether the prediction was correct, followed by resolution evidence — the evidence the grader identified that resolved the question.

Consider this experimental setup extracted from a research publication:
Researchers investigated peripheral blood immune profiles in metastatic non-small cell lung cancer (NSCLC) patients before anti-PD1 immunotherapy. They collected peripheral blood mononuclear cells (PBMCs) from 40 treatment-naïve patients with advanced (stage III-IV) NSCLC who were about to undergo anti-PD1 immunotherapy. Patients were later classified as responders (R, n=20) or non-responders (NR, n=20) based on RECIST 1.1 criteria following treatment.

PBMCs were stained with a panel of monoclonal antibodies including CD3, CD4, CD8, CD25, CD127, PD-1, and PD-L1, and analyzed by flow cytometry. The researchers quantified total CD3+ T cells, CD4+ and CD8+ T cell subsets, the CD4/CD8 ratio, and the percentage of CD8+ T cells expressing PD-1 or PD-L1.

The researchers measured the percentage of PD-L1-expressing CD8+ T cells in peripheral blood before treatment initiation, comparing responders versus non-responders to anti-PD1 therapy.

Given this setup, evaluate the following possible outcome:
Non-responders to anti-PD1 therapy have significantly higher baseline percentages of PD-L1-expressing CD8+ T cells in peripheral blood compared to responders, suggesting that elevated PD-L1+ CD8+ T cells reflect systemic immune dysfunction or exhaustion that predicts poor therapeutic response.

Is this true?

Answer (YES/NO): YES